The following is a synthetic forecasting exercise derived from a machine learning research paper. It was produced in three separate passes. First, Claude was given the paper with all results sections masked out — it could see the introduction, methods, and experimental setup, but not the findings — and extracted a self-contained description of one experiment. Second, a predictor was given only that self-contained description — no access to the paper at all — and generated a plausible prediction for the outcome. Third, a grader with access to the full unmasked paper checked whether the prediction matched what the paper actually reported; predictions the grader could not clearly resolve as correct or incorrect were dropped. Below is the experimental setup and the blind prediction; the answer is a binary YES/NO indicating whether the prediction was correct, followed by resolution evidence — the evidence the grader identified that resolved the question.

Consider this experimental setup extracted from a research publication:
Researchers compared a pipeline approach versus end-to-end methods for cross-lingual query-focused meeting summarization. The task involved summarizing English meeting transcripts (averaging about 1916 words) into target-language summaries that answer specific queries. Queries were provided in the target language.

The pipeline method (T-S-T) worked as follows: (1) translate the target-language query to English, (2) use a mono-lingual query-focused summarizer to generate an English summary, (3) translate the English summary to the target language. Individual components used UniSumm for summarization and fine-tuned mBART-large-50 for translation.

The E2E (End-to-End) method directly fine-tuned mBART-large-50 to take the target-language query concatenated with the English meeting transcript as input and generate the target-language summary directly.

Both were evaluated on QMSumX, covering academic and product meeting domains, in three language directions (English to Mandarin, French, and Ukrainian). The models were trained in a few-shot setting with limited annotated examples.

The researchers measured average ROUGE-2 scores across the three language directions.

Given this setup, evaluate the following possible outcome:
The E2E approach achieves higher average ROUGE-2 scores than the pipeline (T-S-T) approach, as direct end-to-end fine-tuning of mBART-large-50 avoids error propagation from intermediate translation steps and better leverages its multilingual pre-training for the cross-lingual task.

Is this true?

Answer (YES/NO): NO